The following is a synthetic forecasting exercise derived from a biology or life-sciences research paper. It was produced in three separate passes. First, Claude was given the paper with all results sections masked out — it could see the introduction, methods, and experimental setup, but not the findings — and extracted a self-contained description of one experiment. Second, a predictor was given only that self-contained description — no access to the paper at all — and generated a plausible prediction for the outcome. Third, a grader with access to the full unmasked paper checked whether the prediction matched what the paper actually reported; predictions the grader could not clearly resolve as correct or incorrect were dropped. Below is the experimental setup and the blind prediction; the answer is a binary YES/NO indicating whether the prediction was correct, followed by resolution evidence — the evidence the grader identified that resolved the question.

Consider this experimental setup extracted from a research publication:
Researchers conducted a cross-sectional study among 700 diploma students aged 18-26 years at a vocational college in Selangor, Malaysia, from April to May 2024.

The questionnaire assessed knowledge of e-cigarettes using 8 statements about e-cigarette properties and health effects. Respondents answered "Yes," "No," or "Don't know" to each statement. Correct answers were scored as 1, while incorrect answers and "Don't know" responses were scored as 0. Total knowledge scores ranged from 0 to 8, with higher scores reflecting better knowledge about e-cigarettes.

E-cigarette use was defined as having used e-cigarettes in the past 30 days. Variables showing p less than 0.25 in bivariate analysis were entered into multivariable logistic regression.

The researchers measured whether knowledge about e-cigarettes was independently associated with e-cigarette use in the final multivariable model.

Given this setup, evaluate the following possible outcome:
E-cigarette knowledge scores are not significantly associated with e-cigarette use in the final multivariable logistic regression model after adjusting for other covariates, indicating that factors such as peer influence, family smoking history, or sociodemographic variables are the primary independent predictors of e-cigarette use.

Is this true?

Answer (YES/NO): YES